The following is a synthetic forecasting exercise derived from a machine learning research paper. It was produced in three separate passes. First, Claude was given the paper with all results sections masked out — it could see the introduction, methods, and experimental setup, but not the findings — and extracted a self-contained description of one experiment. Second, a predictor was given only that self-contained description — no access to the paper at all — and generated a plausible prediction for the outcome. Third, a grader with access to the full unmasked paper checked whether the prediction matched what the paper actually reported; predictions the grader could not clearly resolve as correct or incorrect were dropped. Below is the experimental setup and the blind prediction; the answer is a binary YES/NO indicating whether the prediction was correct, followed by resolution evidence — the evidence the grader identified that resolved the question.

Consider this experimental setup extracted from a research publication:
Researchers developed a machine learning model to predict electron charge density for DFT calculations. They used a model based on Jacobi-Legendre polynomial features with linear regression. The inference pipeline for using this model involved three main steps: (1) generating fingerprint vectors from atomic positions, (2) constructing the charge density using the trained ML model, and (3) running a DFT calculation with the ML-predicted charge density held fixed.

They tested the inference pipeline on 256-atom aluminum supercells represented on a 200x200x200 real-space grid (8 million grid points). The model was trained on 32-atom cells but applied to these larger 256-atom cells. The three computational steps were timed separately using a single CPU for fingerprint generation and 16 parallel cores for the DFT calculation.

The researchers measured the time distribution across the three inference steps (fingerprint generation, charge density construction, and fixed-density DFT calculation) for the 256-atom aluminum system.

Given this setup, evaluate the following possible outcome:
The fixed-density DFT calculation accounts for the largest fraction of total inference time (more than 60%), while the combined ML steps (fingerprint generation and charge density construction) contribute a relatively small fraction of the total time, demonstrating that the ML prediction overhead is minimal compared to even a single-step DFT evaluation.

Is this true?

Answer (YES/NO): NO